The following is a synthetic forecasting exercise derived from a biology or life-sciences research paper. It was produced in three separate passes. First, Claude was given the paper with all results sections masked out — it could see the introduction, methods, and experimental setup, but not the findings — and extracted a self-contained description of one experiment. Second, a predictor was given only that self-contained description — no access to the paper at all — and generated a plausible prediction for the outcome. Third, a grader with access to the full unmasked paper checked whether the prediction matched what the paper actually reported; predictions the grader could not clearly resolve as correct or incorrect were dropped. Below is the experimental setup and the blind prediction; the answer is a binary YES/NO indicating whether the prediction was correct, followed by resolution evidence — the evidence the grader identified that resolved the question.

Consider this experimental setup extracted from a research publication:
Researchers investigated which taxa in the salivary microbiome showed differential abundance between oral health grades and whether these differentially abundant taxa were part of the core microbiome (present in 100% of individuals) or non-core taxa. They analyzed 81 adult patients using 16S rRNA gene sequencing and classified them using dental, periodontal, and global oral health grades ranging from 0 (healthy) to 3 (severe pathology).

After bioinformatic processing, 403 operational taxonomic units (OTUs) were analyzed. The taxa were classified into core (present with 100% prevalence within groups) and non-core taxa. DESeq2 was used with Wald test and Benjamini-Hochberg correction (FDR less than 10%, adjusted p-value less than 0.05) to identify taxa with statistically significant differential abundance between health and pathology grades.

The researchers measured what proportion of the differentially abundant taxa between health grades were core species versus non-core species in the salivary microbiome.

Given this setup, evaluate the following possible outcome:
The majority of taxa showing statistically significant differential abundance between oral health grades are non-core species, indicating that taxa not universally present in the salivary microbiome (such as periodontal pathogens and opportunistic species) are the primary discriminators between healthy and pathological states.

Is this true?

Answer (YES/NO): YES